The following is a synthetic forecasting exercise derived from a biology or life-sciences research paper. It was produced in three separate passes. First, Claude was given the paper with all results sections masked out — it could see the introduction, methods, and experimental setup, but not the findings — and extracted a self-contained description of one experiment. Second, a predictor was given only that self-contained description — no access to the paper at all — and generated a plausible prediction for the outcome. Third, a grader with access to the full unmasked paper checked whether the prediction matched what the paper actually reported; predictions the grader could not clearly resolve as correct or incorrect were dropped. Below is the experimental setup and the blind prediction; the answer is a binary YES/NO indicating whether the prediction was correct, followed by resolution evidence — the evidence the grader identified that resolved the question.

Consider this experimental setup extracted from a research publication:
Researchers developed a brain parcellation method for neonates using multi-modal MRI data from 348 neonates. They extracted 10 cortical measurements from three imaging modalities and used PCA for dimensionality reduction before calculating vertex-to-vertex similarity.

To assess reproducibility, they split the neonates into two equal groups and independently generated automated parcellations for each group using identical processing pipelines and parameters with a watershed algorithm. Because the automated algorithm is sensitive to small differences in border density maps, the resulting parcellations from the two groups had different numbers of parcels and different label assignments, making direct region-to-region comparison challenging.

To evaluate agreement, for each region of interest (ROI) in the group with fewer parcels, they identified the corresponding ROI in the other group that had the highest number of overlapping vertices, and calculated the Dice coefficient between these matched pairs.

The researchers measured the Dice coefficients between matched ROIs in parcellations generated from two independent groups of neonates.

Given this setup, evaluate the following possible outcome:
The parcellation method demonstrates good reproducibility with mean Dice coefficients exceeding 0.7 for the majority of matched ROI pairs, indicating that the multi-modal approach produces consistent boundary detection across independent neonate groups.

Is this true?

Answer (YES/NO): YES